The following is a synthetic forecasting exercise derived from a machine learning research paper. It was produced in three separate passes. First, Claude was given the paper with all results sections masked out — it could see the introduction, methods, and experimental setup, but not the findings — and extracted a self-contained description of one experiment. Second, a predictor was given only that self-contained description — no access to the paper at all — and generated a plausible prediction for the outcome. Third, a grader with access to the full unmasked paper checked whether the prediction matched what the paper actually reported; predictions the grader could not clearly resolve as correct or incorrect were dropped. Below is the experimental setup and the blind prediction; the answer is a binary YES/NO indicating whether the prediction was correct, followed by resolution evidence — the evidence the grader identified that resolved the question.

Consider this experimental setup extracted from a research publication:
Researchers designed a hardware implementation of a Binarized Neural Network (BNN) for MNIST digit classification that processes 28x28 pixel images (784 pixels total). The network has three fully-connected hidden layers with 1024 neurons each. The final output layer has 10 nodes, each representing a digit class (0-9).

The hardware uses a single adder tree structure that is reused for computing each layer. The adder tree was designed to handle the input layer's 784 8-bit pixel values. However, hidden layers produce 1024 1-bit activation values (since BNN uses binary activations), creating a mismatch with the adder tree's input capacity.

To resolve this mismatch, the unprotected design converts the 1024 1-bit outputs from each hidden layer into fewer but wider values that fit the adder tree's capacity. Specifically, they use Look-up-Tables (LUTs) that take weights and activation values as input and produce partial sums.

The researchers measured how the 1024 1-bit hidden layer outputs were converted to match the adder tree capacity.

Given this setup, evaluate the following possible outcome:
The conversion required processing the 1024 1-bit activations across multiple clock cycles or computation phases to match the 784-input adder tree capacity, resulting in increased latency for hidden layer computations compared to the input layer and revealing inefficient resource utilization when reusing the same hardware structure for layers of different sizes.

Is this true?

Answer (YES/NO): NO